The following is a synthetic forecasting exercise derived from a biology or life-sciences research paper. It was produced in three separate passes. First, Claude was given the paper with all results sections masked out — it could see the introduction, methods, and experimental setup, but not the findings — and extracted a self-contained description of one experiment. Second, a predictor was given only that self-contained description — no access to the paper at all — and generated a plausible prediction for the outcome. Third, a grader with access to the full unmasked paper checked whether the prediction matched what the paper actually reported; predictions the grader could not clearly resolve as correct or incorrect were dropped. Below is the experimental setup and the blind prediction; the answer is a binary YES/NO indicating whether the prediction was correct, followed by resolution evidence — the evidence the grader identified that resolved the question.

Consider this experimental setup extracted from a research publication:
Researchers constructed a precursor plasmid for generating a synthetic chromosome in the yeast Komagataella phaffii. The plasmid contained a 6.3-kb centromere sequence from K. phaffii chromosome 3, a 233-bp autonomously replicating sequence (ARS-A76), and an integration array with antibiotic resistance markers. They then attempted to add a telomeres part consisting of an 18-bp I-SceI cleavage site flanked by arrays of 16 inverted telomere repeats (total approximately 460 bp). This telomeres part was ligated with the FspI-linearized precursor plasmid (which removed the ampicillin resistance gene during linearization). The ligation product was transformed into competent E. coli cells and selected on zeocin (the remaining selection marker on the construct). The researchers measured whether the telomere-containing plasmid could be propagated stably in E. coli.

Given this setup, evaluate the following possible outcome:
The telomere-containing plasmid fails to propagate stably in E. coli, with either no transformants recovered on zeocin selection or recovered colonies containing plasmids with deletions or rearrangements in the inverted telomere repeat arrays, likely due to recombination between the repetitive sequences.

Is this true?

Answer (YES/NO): NO